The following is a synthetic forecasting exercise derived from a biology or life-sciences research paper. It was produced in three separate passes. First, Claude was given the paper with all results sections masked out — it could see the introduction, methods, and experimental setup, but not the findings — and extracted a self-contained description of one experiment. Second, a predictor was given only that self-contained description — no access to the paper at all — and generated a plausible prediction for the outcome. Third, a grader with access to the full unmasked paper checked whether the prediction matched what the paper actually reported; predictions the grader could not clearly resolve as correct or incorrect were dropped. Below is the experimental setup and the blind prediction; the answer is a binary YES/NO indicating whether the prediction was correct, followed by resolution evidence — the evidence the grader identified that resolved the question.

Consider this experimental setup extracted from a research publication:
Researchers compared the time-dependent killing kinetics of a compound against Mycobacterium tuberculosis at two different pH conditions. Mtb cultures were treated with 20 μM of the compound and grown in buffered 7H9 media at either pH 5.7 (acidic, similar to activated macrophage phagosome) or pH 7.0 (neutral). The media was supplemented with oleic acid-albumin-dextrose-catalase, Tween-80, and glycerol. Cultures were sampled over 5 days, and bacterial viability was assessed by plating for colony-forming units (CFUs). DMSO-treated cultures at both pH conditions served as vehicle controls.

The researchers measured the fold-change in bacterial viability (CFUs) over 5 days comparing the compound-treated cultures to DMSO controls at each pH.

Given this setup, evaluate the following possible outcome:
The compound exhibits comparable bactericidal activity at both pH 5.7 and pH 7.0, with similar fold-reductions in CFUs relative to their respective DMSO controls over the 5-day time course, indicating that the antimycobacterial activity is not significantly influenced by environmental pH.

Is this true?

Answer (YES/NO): NO